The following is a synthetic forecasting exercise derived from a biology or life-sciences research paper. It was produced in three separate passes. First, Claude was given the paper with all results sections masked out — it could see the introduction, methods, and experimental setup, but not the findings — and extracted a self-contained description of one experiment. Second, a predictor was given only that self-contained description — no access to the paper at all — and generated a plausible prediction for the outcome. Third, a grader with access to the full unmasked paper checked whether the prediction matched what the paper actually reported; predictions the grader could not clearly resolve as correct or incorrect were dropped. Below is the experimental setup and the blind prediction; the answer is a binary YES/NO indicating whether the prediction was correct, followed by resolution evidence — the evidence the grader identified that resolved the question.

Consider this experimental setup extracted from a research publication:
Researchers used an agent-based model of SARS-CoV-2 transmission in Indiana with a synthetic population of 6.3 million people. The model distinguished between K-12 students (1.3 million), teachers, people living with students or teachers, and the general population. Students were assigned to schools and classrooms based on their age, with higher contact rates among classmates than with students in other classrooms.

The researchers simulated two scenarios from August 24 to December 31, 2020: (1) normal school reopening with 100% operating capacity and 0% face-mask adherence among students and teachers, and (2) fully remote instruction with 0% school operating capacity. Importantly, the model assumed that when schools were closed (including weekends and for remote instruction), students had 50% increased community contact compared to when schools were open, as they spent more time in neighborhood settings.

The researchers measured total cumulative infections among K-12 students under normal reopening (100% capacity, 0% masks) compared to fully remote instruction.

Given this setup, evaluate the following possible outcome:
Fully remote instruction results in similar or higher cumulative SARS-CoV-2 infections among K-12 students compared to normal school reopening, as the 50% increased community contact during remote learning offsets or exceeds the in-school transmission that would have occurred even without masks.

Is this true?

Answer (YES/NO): NO